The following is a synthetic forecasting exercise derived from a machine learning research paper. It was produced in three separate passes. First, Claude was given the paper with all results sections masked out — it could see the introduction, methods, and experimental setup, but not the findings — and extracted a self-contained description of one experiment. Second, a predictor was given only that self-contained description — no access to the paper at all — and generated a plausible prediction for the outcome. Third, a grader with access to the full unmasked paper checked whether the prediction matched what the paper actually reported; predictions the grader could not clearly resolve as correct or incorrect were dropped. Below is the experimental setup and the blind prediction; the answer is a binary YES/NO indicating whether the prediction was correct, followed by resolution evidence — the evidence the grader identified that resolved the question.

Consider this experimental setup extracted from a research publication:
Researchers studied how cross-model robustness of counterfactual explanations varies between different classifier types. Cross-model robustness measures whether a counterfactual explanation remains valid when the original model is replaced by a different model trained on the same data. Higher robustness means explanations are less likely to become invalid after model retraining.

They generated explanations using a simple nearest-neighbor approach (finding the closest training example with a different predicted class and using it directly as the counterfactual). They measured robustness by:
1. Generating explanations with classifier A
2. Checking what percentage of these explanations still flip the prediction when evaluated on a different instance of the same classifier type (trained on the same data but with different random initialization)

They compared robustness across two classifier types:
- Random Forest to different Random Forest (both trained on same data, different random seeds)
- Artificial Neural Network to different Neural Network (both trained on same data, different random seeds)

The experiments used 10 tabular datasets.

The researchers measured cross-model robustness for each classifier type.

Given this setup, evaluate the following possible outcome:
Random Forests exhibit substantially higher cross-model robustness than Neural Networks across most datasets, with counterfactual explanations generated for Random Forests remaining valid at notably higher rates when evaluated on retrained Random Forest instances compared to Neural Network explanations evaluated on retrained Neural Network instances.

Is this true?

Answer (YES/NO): NO